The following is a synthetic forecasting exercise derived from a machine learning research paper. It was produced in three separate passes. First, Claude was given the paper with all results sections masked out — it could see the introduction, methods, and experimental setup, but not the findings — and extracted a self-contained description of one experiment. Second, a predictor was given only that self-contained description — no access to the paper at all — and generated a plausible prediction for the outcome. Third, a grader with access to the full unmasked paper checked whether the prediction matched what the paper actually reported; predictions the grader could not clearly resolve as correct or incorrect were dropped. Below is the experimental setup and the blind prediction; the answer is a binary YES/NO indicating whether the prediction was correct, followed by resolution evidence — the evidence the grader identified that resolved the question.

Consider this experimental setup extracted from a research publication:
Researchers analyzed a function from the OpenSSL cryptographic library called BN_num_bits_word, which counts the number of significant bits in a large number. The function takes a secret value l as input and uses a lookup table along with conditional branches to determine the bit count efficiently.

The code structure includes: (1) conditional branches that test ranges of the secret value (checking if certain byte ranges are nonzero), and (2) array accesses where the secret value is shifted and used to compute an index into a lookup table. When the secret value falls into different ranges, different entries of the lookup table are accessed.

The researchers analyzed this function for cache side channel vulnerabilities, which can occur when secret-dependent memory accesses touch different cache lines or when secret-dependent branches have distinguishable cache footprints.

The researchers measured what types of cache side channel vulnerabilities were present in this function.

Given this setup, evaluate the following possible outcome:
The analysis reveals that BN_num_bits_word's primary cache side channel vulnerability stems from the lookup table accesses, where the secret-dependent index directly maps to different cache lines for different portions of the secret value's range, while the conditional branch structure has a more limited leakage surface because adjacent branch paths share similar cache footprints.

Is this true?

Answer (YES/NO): NO